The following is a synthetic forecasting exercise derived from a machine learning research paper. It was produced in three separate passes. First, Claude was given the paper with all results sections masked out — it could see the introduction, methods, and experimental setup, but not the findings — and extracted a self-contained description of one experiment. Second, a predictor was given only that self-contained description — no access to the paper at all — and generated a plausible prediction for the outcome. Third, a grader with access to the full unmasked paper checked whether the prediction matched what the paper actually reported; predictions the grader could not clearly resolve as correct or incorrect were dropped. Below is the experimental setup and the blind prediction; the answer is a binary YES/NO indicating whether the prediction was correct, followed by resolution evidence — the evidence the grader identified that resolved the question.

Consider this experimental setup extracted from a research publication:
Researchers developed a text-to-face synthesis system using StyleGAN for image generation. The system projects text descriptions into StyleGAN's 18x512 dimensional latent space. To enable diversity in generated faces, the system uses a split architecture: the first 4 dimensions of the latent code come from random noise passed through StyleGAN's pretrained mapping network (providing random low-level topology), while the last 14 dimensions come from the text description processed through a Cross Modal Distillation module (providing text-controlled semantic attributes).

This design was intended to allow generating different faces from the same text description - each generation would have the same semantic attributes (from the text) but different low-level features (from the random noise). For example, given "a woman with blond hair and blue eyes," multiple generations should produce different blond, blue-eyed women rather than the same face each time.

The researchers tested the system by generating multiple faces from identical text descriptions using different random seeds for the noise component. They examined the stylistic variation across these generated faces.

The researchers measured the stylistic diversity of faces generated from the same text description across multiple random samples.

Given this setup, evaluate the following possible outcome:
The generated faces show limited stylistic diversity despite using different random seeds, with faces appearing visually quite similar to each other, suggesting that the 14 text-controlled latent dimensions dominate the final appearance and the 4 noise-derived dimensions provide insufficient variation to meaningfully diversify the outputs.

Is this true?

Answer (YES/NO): YES